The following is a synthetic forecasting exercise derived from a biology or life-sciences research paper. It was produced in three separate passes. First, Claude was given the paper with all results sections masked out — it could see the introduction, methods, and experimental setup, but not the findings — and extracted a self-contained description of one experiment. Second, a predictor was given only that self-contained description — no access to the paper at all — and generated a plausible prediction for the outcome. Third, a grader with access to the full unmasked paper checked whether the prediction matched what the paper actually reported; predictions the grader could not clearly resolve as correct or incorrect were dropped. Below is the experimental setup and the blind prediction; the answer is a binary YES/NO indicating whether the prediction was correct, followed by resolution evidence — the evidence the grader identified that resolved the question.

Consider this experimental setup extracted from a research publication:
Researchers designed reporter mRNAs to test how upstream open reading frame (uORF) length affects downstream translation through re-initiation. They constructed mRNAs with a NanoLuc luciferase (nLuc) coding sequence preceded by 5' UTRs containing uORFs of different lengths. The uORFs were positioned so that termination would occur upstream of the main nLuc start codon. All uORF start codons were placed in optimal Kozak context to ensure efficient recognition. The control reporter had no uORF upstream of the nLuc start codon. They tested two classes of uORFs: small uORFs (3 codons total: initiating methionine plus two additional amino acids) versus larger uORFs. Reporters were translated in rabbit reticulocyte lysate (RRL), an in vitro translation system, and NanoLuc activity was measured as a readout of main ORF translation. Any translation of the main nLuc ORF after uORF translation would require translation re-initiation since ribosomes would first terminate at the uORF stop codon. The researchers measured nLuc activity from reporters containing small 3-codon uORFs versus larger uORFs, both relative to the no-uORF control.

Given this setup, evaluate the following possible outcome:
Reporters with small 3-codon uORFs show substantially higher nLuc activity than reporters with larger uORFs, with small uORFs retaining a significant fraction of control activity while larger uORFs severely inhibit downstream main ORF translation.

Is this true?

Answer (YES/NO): YES